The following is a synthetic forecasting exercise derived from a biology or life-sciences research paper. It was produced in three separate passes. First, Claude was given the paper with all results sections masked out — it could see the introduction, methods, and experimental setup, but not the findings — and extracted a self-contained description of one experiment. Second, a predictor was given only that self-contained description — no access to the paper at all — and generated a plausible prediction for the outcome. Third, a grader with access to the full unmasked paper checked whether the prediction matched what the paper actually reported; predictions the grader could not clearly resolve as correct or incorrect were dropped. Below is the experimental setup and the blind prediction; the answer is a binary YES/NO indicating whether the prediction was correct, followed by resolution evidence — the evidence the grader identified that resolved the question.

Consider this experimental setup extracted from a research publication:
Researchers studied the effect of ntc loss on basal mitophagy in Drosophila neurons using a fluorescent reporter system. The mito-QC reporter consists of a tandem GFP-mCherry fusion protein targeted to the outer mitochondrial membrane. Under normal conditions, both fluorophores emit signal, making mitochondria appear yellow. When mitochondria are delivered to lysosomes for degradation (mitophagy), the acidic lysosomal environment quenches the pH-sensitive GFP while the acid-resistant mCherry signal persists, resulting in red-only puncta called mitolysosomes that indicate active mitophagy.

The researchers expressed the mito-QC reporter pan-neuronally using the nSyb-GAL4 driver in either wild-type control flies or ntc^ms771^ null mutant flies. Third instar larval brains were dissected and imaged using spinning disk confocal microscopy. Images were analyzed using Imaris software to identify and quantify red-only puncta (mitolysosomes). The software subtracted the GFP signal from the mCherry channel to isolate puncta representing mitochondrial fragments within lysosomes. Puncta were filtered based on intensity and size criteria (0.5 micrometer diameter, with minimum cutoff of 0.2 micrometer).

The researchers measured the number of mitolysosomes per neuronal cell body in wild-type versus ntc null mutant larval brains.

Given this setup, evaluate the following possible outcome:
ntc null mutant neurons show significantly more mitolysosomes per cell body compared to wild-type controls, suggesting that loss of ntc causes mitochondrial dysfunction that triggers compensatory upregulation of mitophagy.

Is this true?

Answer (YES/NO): NO